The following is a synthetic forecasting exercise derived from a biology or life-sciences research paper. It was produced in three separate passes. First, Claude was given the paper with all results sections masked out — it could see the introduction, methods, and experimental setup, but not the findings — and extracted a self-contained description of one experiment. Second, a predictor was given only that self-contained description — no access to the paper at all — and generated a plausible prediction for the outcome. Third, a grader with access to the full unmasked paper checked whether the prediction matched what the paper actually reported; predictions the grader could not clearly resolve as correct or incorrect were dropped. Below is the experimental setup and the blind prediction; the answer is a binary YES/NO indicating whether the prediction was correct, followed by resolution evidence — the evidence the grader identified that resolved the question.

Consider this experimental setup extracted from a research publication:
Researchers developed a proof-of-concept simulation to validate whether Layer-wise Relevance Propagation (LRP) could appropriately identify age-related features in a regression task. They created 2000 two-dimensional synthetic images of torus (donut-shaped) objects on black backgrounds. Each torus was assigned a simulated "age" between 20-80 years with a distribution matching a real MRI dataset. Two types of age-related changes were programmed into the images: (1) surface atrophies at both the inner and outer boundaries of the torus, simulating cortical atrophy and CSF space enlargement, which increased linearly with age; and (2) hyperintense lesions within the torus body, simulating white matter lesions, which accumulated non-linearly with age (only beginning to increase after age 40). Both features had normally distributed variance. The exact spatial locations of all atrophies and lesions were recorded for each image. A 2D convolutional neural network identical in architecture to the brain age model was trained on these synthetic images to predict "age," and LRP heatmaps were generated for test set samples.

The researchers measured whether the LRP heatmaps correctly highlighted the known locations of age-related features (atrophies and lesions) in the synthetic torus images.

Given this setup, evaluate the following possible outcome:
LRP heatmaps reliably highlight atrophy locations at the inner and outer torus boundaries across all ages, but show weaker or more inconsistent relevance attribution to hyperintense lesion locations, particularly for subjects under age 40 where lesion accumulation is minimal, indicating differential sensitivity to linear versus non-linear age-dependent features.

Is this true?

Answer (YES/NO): NO